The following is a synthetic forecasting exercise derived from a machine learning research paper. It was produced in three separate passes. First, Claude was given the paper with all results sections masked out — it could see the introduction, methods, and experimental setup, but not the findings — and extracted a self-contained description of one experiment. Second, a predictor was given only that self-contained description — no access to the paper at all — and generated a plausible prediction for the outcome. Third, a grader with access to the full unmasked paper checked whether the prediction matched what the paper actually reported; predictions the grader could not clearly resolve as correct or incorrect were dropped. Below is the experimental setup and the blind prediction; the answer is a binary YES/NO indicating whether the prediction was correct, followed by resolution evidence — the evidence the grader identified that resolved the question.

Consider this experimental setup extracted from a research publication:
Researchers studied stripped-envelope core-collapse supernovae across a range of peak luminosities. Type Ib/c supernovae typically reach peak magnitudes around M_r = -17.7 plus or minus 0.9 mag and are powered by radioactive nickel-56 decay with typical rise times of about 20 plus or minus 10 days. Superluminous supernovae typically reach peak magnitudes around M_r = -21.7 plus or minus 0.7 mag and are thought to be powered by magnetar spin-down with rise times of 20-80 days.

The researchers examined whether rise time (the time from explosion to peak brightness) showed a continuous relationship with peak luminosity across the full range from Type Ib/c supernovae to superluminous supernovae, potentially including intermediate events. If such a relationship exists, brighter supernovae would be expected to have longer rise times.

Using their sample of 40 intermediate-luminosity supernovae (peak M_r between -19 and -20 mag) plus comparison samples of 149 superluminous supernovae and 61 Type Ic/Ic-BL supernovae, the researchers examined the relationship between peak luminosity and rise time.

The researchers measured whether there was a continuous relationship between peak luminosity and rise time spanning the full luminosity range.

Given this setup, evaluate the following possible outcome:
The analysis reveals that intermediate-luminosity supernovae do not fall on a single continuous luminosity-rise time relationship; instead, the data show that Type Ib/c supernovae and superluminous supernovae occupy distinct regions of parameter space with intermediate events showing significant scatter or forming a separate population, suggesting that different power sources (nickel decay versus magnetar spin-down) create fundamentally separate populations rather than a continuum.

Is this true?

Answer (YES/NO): NO